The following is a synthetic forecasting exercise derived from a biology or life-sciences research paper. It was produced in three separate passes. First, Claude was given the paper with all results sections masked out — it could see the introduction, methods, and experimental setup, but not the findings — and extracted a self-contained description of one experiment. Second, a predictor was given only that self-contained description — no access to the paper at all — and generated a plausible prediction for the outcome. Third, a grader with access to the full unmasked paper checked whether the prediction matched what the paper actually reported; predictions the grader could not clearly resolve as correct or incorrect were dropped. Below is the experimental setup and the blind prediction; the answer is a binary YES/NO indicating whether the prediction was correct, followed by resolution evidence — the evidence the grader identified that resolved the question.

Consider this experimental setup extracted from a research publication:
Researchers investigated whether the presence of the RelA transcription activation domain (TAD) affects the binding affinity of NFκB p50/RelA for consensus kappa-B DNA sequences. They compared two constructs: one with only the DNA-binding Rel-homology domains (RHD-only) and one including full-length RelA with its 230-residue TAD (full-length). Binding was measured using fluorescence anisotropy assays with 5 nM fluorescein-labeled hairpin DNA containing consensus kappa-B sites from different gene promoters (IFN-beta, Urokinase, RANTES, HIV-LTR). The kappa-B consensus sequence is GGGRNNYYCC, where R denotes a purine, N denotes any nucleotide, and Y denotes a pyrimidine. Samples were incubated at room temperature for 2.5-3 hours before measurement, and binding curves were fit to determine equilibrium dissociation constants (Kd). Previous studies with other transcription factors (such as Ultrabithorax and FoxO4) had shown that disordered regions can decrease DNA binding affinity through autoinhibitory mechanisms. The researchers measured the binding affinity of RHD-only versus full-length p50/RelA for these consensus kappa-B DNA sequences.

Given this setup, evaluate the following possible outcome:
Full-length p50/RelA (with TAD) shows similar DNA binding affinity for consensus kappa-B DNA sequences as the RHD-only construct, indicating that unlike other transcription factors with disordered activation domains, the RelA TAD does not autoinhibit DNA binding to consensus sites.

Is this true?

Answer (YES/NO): NO